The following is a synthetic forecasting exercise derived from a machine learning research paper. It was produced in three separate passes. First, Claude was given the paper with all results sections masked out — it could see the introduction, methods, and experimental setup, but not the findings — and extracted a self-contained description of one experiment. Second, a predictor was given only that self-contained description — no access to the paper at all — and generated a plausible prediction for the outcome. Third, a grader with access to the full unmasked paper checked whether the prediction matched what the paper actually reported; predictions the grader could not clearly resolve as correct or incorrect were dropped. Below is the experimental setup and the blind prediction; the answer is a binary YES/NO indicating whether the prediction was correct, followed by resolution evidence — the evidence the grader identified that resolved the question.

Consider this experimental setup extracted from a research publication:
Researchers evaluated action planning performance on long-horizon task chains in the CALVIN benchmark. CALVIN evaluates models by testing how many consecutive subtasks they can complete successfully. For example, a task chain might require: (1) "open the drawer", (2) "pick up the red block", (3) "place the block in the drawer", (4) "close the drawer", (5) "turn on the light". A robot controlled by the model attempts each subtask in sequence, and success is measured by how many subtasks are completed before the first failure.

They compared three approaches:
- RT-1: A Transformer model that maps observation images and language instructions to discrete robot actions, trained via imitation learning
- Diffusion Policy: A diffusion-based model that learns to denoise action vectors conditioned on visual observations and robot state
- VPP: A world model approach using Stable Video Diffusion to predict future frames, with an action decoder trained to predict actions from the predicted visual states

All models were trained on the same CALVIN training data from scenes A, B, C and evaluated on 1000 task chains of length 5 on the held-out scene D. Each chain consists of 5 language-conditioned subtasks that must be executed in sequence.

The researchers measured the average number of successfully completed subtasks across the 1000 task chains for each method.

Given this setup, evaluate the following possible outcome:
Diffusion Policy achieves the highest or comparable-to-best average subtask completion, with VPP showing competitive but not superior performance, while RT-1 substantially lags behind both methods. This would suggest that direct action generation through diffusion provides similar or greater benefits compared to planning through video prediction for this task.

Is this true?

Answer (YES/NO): NO